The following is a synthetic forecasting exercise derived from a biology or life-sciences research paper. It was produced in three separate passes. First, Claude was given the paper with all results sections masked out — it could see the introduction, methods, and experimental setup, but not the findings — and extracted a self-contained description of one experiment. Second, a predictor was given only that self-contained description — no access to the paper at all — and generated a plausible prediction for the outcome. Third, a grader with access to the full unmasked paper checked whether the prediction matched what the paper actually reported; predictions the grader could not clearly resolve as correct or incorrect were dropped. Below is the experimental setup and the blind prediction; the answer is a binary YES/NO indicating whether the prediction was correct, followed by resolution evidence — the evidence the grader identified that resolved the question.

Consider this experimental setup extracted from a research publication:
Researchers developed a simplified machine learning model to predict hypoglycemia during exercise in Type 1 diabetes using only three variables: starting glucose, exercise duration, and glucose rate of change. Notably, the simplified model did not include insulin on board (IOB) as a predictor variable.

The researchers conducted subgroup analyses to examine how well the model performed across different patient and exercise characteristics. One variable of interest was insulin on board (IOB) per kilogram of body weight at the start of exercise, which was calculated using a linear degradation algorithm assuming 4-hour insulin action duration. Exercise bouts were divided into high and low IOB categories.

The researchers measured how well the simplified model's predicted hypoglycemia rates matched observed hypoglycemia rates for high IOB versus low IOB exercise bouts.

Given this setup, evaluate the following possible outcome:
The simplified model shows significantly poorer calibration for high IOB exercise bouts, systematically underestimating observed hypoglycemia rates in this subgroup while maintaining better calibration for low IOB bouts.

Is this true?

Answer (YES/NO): NO